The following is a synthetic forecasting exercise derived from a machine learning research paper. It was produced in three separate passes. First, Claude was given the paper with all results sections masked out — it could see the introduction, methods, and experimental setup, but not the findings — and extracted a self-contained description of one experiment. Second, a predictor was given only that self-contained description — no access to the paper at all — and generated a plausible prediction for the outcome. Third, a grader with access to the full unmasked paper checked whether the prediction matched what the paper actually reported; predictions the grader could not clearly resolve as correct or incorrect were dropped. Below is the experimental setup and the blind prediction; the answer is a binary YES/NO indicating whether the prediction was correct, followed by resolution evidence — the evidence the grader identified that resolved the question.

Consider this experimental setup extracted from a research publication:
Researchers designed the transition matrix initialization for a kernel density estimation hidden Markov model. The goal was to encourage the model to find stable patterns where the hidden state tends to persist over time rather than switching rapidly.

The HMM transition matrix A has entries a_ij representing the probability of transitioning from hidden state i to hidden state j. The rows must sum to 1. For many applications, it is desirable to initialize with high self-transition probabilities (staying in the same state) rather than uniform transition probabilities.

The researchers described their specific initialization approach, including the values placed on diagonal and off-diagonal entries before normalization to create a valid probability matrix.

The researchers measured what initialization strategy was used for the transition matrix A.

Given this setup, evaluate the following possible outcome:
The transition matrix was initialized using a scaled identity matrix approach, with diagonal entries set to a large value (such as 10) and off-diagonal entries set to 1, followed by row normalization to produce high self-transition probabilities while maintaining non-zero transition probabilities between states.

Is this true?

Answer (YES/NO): NO